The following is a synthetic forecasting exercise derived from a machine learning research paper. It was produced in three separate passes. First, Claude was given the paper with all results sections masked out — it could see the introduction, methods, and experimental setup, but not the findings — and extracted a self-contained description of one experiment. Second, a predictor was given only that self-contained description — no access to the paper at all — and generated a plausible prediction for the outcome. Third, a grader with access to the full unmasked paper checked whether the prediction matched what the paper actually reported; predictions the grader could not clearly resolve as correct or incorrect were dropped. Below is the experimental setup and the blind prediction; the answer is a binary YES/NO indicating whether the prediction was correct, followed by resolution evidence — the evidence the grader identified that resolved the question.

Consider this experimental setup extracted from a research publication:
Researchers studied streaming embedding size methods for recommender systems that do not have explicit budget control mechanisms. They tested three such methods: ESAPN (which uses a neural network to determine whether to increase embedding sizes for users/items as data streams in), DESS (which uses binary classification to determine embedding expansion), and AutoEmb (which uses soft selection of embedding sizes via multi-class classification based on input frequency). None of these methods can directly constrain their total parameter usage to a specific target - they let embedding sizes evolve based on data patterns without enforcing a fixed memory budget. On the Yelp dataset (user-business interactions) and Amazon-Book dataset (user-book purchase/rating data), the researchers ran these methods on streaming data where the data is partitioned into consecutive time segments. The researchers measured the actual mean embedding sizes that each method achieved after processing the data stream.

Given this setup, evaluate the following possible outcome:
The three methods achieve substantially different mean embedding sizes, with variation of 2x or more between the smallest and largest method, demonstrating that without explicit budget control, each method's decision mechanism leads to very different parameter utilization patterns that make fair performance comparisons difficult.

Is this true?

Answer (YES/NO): NO